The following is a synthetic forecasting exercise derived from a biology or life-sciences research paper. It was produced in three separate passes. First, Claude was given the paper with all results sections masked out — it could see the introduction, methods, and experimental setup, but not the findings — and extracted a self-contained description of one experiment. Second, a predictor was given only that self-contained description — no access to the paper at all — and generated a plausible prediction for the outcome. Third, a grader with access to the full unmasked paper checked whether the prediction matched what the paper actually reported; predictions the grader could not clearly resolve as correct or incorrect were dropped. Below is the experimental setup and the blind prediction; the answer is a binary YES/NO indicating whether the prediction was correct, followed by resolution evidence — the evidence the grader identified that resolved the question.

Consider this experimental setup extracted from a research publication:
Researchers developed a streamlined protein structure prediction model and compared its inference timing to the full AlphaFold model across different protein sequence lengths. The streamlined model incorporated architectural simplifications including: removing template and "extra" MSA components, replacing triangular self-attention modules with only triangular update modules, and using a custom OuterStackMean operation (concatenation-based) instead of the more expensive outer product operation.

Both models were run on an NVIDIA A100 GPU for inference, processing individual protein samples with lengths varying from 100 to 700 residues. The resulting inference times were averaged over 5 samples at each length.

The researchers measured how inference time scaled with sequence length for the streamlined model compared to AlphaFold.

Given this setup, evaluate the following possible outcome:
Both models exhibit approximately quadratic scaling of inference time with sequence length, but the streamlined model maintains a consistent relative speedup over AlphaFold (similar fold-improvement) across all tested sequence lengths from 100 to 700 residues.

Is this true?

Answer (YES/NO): NO